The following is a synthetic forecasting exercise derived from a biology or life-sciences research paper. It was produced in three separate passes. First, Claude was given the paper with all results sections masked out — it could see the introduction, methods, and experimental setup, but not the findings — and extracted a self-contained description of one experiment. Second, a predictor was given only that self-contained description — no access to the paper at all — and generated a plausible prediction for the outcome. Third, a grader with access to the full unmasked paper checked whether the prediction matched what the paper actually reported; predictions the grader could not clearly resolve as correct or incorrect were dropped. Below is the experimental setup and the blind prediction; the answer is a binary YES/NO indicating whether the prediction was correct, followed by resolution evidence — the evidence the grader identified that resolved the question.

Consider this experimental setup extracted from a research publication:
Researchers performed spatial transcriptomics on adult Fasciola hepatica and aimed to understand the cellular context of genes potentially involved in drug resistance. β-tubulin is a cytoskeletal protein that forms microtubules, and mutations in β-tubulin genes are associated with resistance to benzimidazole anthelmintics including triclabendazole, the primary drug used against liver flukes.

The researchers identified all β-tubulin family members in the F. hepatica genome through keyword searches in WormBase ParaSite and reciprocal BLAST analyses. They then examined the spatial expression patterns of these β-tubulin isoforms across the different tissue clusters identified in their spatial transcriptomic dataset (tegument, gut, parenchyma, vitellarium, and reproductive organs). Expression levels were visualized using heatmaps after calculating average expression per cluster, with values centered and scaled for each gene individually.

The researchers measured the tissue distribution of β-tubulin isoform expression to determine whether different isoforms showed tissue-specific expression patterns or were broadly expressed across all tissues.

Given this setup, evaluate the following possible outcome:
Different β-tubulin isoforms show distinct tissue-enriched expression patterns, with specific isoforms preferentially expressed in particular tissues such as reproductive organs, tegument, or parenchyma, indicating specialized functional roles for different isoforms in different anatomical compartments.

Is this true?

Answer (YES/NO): YES